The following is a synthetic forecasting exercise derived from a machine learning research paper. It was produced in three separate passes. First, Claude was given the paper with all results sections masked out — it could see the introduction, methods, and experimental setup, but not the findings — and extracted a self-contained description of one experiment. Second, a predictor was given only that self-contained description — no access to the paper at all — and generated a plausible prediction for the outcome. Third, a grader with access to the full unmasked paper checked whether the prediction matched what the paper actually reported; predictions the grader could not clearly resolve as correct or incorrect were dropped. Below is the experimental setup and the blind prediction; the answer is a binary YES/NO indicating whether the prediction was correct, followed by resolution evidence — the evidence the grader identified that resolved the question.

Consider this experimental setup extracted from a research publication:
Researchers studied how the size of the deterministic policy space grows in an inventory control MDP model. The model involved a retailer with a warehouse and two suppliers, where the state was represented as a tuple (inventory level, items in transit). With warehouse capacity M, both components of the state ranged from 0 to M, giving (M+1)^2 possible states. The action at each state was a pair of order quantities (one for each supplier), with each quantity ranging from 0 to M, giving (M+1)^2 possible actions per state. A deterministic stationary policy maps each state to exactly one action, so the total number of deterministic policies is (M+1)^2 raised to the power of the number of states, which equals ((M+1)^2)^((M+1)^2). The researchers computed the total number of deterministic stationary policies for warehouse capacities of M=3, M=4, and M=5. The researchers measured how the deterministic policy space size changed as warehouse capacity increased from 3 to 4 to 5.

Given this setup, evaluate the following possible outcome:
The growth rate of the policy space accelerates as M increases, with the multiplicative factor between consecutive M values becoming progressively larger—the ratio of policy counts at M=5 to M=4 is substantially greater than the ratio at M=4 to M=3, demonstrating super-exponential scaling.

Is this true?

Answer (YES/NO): YES